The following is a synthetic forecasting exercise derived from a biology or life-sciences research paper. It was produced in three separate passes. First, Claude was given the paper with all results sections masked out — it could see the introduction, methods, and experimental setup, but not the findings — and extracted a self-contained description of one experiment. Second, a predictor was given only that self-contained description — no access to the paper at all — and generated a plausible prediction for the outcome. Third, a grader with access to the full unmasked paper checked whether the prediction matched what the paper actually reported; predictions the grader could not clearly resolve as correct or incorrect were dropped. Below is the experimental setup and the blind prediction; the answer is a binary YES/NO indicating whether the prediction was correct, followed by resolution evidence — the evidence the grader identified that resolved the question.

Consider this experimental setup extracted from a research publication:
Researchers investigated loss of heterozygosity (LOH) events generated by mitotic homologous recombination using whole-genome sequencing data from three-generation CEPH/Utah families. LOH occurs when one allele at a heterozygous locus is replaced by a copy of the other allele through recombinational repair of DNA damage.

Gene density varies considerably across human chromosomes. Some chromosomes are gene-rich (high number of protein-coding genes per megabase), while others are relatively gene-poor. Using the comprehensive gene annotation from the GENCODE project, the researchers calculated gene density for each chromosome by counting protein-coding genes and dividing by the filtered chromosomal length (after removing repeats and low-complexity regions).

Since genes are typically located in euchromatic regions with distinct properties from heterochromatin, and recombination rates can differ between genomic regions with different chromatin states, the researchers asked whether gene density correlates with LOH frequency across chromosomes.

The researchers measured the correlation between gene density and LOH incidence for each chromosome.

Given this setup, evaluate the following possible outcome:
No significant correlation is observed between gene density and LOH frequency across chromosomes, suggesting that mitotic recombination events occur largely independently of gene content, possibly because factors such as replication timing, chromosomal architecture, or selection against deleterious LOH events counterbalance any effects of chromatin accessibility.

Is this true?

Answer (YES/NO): NO